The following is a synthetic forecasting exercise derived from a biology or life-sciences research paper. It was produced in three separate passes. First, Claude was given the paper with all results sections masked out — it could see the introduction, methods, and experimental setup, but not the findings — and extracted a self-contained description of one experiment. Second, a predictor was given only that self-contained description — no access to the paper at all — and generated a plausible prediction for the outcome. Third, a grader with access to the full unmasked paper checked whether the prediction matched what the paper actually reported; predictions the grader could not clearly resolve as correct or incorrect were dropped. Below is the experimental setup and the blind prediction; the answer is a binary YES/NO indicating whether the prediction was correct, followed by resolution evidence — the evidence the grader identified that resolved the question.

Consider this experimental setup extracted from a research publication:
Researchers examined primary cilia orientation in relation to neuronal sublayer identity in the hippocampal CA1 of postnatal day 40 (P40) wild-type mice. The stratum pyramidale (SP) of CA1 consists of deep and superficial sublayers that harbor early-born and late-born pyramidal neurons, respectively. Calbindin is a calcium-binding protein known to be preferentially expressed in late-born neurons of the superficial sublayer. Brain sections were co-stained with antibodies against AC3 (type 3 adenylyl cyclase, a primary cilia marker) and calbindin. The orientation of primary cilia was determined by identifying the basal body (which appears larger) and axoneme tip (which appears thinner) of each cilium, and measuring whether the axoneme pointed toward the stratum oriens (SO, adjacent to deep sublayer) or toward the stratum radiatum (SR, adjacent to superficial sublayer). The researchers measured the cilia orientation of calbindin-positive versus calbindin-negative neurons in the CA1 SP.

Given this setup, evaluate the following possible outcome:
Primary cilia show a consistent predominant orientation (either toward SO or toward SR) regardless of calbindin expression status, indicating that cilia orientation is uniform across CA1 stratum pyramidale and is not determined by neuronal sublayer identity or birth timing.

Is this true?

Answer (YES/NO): NO